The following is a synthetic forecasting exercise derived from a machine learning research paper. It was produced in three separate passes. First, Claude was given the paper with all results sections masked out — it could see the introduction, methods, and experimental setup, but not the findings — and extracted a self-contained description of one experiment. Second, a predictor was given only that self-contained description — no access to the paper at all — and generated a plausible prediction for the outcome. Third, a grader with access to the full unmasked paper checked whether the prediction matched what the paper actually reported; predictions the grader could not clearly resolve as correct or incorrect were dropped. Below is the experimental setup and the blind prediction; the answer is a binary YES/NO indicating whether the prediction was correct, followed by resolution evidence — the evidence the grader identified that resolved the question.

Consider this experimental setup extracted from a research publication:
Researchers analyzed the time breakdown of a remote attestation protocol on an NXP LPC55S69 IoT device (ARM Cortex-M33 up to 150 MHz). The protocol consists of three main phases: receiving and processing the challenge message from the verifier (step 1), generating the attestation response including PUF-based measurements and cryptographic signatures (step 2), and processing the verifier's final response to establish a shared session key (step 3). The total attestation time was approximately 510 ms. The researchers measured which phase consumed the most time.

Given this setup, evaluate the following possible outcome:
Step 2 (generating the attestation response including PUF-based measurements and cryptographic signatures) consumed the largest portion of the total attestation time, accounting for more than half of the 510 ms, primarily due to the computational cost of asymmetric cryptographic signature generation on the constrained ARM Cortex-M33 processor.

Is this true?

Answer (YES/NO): NO